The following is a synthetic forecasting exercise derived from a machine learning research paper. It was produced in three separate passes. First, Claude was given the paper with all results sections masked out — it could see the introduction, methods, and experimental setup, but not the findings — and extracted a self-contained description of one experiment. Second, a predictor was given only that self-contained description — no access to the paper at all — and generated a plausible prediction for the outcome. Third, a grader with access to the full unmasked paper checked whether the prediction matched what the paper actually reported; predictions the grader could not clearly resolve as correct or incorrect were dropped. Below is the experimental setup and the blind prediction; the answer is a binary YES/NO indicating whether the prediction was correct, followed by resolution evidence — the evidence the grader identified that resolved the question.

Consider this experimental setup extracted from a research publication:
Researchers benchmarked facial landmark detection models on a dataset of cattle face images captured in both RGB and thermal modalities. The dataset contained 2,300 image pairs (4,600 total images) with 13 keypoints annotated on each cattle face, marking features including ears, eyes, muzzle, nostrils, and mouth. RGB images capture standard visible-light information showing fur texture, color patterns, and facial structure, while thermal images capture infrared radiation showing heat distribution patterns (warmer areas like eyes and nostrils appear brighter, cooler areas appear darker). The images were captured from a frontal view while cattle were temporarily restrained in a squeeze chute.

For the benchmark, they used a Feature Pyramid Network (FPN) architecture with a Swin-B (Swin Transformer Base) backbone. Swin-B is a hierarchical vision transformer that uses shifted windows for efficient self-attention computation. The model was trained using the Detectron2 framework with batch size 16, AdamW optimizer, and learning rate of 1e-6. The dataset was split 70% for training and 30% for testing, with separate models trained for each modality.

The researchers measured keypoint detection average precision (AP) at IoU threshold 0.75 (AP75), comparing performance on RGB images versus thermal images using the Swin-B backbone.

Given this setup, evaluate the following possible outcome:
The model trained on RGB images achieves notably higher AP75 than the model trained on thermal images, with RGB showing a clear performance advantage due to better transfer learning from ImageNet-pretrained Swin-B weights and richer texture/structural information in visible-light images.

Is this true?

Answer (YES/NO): YES